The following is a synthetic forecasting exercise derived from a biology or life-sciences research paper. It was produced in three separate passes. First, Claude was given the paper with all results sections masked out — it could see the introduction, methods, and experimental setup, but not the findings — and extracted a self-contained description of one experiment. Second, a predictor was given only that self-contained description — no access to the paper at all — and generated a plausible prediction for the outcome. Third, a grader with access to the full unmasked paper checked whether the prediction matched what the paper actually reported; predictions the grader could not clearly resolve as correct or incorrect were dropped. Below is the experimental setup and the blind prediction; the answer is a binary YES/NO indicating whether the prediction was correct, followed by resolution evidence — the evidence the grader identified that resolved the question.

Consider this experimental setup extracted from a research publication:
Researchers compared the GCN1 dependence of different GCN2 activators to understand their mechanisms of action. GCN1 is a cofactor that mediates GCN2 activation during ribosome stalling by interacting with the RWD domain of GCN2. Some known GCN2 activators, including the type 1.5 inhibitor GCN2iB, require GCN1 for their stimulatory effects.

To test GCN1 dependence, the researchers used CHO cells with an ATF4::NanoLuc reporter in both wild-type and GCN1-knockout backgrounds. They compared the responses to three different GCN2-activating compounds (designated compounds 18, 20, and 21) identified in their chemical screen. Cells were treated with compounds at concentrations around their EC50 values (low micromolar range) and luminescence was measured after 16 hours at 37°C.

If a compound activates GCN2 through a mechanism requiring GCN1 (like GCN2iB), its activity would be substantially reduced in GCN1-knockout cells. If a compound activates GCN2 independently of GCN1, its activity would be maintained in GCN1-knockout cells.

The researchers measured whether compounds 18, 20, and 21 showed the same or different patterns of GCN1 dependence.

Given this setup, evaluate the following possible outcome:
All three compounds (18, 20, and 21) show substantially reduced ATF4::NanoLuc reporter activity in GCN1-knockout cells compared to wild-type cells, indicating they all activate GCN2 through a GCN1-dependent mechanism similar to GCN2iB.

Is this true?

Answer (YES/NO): NO